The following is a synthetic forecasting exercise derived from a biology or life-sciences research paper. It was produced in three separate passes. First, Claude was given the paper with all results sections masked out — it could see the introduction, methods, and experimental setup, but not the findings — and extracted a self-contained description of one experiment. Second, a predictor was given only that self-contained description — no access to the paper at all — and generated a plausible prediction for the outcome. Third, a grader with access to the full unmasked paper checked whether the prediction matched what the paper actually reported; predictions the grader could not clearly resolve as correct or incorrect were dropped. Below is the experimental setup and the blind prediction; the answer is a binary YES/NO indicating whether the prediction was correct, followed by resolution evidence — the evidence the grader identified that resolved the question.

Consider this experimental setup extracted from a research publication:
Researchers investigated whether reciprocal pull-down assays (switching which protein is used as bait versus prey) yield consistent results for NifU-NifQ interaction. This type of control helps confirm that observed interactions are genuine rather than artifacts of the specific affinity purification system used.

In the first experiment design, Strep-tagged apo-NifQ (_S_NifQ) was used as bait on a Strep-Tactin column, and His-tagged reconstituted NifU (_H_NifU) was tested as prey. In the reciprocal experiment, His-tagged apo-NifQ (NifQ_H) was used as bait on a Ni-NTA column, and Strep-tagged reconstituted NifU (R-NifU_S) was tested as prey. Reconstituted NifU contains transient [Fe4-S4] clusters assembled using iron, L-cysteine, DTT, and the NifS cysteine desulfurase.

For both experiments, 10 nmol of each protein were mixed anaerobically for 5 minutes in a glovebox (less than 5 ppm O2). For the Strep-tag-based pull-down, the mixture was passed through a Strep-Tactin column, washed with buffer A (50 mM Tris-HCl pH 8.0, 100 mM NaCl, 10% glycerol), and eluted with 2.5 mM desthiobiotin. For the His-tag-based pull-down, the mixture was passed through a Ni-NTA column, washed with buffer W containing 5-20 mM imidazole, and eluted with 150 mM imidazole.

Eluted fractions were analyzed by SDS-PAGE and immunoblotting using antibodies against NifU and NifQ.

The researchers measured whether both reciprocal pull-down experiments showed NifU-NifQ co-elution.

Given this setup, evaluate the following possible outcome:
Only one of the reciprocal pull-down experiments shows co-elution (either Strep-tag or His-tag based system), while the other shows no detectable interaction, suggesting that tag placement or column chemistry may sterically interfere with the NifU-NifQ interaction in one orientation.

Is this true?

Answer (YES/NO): NO